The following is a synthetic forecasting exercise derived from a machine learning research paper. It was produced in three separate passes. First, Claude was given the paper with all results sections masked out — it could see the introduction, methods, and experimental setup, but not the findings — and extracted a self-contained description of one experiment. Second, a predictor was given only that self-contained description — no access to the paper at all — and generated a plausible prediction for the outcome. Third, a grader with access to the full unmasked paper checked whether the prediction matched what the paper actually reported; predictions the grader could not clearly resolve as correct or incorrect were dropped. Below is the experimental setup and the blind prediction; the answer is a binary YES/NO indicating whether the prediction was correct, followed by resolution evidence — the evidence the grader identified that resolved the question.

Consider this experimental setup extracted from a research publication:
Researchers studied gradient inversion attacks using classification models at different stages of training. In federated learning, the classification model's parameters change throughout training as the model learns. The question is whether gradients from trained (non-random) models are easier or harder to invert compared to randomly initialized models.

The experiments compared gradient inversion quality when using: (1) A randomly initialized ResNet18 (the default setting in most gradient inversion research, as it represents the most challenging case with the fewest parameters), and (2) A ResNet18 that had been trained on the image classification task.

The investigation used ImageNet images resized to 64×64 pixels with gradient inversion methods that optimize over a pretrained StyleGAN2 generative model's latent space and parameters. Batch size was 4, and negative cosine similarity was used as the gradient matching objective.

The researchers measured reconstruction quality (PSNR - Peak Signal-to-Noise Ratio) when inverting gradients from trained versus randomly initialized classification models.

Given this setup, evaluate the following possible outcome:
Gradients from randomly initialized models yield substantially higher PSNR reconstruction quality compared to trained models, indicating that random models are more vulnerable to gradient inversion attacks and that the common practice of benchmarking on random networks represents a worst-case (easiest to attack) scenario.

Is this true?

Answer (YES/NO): NO